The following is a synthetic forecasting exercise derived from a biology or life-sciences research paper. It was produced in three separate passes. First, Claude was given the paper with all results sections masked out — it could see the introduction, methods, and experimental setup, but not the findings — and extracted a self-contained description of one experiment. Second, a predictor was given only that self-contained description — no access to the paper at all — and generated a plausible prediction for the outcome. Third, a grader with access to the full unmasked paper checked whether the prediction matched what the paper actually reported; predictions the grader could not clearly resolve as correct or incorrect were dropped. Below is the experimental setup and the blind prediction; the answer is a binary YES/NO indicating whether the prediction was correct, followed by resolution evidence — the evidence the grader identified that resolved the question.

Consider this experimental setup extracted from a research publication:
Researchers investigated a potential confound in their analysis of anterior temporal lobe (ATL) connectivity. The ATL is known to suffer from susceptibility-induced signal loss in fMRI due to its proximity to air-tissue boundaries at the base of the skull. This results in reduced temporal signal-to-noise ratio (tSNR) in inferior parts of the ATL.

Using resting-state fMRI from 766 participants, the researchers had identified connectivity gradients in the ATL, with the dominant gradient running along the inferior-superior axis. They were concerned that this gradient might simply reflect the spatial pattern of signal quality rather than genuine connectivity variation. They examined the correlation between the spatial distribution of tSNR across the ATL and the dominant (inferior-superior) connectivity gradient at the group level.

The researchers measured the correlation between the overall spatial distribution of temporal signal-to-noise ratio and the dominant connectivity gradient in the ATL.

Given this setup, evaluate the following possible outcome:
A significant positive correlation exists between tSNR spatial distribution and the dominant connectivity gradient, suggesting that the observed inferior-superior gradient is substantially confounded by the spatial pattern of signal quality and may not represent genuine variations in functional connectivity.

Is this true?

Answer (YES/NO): NO